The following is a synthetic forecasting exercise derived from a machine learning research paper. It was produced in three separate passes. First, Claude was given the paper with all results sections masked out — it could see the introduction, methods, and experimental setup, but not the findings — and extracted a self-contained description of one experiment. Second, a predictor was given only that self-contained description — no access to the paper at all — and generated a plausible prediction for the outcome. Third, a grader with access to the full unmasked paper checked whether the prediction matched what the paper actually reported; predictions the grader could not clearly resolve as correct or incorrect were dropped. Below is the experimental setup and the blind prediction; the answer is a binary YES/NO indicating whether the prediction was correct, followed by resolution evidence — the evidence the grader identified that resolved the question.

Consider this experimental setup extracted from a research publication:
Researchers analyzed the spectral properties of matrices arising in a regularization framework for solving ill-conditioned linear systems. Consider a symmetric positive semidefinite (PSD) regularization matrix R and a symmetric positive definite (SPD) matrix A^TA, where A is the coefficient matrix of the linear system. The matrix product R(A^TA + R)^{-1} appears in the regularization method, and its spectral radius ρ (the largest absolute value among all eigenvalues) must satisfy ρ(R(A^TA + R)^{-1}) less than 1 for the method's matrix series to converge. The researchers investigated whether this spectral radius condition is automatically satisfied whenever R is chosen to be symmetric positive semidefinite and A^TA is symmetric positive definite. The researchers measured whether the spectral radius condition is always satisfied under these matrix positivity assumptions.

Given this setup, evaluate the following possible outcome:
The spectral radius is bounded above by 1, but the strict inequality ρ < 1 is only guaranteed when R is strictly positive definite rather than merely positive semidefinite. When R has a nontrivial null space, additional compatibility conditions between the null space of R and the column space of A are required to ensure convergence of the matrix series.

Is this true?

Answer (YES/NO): NO